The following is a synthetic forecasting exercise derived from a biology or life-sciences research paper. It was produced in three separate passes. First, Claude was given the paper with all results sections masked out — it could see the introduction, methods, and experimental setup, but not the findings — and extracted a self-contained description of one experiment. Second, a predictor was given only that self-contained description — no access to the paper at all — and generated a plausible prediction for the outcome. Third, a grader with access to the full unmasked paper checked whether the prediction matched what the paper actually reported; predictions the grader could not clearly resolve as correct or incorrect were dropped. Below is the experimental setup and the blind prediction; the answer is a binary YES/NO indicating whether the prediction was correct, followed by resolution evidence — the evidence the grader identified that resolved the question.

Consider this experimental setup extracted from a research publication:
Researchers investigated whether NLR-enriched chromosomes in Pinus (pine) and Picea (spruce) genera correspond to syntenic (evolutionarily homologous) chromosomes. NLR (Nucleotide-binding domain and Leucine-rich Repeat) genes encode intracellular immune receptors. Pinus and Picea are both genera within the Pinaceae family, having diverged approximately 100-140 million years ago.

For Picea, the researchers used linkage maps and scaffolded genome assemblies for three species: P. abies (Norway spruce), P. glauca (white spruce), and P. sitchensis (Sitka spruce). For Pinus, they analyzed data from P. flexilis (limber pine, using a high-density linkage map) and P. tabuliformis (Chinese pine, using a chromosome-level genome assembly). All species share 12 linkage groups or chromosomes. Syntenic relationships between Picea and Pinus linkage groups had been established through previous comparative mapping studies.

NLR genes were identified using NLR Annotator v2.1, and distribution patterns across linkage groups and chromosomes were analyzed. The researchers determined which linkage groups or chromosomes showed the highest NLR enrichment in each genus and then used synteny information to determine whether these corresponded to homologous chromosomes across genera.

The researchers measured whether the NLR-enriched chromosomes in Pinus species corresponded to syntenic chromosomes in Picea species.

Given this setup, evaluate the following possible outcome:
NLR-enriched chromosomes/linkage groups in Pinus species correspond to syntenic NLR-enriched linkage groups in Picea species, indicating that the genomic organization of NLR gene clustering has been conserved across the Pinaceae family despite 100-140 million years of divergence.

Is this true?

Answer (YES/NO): YES